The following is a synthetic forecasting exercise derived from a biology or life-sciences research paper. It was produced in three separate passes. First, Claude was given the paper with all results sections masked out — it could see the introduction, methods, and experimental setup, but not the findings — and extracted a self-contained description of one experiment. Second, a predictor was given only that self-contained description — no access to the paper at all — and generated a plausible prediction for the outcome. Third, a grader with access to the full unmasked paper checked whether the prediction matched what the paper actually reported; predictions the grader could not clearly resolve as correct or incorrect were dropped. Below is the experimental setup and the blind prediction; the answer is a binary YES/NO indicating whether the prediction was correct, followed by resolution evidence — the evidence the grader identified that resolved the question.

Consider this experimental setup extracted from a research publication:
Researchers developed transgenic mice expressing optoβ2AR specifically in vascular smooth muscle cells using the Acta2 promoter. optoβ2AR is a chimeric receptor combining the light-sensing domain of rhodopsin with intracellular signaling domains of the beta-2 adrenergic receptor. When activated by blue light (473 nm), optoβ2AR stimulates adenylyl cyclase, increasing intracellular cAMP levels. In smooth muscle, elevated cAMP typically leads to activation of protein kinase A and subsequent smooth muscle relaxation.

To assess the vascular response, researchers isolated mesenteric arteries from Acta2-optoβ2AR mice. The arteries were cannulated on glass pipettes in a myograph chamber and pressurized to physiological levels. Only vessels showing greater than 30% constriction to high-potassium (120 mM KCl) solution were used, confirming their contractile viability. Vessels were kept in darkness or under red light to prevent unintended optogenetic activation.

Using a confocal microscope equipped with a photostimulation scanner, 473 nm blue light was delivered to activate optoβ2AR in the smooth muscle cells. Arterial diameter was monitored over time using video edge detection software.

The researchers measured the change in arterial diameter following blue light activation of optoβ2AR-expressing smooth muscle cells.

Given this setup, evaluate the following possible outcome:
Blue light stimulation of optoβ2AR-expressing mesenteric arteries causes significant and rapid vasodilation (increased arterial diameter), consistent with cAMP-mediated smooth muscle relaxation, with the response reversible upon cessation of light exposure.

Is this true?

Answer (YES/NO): NO